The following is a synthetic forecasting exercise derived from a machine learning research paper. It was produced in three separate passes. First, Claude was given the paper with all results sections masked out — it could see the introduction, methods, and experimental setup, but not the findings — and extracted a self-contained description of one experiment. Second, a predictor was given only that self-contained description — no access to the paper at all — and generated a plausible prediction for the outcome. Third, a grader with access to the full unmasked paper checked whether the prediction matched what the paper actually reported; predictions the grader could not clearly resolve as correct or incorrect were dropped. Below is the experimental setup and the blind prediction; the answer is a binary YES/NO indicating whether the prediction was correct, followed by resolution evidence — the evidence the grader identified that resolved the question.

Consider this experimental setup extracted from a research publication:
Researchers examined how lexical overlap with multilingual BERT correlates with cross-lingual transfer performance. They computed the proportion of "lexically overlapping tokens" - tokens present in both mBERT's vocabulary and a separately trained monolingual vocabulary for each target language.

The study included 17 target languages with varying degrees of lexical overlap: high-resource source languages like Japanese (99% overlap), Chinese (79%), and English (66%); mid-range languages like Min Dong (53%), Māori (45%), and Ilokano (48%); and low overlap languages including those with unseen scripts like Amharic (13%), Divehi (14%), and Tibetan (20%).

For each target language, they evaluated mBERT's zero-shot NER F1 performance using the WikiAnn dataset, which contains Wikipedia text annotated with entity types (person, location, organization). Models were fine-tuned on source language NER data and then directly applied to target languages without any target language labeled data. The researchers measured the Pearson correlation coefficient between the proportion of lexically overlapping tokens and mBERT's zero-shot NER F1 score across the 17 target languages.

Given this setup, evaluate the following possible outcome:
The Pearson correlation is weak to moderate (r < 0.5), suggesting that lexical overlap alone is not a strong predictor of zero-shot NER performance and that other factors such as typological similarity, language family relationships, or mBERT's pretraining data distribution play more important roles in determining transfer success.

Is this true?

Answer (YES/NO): YES